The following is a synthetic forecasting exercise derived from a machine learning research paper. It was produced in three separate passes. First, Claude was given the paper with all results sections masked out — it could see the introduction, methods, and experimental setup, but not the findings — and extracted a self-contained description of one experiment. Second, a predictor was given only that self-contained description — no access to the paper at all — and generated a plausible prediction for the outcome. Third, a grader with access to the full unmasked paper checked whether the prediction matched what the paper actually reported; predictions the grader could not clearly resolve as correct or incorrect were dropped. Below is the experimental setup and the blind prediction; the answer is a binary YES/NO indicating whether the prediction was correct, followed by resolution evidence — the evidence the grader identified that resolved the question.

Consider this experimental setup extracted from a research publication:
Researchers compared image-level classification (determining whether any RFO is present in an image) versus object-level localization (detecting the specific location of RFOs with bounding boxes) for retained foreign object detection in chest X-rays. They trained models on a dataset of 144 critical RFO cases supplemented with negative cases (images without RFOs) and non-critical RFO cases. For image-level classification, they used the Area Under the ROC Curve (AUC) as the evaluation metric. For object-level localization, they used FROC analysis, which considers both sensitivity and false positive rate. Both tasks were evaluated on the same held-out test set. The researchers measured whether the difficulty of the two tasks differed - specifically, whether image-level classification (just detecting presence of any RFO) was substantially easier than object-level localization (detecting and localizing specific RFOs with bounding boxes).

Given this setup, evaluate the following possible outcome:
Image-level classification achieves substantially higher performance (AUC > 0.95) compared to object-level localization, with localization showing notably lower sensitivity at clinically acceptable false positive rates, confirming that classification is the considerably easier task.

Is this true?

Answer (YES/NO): NO